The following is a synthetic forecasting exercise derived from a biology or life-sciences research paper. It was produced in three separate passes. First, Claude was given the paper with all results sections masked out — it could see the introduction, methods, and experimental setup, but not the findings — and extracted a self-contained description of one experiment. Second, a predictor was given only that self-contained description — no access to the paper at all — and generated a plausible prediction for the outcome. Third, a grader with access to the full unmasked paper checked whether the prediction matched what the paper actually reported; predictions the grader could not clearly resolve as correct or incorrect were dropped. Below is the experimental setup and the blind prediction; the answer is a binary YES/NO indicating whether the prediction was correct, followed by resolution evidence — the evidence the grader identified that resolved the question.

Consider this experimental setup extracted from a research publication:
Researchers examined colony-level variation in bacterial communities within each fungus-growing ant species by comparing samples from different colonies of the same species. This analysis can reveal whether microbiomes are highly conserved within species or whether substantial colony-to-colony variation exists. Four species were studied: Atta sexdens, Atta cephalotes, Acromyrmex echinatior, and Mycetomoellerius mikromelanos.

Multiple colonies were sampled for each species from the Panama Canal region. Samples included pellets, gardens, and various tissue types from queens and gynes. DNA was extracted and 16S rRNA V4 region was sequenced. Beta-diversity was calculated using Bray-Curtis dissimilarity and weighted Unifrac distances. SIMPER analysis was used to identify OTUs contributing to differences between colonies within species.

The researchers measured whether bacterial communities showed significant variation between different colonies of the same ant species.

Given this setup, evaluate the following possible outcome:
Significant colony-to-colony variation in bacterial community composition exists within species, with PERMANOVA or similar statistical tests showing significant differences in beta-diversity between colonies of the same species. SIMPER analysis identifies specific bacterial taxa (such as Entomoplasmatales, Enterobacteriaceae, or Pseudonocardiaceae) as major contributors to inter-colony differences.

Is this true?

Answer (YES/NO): NO